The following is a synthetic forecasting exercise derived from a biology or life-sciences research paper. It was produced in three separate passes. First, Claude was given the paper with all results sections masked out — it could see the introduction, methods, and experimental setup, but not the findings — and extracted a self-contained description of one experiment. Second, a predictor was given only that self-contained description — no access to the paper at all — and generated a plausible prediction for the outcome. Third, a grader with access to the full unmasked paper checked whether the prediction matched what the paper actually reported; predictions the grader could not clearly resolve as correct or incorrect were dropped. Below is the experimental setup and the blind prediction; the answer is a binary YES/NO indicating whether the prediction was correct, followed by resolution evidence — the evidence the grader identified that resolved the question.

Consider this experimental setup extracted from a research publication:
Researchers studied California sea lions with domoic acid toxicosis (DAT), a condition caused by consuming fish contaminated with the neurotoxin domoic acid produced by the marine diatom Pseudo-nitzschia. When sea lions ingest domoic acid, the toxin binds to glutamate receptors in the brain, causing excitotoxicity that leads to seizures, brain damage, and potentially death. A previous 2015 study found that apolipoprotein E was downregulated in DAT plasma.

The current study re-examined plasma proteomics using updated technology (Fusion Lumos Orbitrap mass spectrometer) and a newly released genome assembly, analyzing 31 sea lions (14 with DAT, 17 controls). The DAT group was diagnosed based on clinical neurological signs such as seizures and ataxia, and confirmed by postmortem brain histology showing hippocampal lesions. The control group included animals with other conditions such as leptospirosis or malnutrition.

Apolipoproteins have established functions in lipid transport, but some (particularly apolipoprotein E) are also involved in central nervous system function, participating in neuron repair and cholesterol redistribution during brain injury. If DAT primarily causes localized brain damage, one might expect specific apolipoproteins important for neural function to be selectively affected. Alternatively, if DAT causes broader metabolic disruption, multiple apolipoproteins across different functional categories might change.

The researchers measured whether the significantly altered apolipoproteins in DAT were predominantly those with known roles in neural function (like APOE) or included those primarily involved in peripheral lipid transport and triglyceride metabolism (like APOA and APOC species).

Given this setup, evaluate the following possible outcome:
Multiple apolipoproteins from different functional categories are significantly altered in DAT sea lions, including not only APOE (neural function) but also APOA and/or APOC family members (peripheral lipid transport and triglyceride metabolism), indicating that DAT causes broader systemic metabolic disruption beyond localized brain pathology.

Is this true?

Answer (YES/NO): YES